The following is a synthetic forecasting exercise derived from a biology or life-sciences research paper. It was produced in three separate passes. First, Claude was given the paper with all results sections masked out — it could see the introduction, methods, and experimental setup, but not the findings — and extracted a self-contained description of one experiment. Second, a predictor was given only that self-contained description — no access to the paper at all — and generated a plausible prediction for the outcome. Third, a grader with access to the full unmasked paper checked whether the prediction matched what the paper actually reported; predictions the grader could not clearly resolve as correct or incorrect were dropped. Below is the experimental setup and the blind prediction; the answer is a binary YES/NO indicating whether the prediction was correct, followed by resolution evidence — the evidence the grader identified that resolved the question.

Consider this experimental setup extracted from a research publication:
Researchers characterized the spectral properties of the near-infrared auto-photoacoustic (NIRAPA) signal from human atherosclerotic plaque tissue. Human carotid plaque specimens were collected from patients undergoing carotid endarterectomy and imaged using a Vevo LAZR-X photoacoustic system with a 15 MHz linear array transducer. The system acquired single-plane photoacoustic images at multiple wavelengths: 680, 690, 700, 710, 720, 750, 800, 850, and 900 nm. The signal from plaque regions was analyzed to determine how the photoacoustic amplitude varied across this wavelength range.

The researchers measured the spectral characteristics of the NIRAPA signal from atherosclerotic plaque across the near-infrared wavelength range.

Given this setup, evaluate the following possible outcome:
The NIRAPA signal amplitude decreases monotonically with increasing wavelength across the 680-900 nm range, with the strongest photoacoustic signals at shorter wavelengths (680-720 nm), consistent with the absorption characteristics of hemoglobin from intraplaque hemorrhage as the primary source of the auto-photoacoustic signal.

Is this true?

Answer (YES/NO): NO